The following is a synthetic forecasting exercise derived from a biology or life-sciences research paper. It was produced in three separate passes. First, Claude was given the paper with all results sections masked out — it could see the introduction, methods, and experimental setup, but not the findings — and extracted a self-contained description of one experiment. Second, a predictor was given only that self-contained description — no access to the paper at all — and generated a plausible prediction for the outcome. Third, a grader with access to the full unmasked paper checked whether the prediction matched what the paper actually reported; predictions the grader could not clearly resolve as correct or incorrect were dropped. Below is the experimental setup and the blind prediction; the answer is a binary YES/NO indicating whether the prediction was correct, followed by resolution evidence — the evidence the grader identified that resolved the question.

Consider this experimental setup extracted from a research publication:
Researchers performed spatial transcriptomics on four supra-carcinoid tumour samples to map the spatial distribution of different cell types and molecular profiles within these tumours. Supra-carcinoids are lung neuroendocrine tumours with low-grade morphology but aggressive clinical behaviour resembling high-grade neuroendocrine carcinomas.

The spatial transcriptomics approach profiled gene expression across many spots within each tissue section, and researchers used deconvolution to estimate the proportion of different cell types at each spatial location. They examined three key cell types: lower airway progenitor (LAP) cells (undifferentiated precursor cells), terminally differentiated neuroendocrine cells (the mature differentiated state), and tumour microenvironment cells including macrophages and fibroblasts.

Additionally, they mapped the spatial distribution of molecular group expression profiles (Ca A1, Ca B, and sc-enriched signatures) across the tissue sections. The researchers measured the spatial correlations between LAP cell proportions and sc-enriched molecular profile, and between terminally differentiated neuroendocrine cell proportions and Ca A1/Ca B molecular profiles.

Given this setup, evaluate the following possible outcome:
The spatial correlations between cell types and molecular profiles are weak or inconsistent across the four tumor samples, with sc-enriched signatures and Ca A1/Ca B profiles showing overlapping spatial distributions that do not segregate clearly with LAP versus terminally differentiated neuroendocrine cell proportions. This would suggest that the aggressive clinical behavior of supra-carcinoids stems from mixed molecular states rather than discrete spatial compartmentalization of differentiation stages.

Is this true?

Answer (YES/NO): NO